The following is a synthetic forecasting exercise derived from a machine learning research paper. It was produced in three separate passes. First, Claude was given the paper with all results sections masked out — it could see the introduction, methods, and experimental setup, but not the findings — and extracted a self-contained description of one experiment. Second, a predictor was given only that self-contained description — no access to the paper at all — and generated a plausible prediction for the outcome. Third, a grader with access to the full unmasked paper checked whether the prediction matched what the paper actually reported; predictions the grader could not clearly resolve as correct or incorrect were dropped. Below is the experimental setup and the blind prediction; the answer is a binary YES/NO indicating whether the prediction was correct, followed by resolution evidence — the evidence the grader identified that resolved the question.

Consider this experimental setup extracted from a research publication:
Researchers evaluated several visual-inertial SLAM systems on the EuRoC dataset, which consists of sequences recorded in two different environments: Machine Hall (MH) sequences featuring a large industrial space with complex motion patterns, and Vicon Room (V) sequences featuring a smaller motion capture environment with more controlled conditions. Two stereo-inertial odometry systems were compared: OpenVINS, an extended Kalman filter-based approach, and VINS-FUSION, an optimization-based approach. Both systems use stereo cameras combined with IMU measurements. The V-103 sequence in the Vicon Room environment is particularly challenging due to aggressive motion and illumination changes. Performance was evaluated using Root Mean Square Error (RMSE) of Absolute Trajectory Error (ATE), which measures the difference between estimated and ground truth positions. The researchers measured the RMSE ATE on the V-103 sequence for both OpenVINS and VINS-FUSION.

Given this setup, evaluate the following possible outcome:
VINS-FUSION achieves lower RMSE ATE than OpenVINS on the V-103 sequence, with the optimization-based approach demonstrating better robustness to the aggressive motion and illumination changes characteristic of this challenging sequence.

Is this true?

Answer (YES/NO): NO